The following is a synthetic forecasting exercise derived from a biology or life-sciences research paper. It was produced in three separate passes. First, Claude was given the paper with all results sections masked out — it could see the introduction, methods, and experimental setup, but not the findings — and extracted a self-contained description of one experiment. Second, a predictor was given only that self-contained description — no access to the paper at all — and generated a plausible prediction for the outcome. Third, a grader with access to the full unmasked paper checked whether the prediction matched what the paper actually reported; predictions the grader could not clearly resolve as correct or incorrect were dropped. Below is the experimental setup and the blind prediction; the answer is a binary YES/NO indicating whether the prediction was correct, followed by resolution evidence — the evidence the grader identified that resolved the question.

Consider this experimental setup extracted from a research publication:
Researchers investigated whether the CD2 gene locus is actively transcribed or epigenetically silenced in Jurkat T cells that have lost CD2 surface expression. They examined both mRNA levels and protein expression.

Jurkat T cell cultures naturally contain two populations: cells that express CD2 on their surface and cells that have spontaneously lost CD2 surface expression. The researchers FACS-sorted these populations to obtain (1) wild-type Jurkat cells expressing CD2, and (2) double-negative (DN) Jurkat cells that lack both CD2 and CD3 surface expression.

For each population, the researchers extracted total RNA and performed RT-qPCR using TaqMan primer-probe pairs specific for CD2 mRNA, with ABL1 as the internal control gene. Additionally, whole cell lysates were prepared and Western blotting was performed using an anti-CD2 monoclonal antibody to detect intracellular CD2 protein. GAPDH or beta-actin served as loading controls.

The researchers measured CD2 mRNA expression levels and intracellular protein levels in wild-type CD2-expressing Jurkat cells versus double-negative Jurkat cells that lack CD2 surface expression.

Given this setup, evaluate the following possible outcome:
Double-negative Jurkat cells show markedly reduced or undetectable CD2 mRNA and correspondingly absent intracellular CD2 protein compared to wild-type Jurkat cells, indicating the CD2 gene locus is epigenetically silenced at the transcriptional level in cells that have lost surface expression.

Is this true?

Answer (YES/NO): YES